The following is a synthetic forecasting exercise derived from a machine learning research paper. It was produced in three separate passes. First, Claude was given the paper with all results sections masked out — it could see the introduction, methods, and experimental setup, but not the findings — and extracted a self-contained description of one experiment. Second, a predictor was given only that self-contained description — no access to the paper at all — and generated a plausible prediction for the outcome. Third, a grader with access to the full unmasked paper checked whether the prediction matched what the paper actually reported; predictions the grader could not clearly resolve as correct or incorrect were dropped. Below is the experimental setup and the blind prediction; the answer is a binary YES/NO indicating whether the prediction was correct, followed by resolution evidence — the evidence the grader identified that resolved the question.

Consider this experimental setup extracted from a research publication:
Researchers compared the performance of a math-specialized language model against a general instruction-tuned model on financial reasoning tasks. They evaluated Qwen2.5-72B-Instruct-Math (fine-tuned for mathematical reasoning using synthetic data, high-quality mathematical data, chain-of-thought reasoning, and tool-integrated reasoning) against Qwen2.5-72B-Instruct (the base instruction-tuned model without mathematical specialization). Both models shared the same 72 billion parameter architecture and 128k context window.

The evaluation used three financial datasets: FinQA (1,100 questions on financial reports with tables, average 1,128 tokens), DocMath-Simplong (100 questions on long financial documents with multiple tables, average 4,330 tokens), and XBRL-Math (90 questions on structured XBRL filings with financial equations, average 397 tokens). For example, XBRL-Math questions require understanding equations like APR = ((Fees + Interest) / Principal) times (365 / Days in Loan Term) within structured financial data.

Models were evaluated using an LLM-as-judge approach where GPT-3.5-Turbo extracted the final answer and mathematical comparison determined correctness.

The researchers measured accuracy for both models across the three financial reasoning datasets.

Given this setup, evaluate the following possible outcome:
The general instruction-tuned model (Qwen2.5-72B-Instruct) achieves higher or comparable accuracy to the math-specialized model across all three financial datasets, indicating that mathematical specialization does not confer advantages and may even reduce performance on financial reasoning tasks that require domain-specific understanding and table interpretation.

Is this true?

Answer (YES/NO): NO